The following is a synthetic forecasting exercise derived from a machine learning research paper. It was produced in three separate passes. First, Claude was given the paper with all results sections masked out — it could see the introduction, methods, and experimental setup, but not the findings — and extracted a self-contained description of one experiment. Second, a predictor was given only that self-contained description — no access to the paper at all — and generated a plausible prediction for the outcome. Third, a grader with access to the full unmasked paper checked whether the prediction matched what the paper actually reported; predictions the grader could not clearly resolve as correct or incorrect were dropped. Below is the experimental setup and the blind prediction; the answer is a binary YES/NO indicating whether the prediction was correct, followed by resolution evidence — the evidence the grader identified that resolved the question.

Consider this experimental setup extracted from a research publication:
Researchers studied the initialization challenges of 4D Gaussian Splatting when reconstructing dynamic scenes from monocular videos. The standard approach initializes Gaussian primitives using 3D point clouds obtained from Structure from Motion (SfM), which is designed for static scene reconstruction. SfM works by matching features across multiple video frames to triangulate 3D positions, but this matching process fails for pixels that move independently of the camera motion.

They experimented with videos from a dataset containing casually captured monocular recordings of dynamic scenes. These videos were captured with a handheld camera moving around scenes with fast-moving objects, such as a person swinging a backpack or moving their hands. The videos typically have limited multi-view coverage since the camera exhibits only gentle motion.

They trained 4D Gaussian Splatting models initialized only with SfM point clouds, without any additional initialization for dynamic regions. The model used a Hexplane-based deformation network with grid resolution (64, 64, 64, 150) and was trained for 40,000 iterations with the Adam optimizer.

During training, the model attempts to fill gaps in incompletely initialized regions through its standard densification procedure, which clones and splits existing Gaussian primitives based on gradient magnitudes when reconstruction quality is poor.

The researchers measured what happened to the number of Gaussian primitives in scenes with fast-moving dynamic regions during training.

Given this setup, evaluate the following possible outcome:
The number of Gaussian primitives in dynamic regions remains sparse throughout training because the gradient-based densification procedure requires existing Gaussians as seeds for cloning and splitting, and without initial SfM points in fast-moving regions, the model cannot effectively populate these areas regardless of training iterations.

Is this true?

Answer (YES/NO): NO